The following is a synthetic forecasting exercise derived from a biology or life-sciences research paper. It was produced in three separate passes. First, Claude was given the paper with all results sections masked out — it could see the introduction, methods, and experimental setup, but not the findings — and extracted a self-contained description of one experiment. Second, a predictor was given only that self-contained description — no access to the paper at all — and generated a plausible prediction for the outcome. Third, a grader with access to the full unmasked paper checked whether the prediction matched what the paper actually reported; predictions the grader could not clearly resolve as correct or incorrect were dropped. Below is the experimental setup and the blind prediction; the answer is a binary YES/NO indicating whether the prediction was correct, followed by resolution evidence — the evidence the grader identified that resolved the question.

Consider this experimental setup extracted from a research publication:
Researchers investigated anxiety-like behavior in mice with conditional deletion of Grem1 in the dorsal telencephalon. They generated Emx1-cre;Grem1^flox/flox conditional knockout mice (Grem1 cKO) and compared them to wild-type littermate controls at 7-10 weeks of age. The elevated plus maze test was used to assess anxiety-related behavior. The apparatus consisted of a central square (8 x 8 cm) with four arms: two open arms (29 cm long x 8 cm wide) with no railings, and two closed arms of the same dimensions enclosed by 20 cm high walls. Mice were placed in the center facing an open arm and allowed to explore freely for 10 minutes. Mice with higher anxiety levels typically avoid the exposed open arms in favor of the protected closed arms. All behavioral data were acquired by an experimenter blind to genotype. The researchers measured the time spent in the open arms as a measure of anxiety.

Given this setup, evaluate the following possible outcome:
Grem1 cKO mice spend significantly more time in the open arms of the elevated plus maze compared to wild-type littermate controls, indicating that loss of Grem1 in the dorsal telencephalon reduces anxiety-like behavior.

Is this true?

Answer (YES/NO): YES